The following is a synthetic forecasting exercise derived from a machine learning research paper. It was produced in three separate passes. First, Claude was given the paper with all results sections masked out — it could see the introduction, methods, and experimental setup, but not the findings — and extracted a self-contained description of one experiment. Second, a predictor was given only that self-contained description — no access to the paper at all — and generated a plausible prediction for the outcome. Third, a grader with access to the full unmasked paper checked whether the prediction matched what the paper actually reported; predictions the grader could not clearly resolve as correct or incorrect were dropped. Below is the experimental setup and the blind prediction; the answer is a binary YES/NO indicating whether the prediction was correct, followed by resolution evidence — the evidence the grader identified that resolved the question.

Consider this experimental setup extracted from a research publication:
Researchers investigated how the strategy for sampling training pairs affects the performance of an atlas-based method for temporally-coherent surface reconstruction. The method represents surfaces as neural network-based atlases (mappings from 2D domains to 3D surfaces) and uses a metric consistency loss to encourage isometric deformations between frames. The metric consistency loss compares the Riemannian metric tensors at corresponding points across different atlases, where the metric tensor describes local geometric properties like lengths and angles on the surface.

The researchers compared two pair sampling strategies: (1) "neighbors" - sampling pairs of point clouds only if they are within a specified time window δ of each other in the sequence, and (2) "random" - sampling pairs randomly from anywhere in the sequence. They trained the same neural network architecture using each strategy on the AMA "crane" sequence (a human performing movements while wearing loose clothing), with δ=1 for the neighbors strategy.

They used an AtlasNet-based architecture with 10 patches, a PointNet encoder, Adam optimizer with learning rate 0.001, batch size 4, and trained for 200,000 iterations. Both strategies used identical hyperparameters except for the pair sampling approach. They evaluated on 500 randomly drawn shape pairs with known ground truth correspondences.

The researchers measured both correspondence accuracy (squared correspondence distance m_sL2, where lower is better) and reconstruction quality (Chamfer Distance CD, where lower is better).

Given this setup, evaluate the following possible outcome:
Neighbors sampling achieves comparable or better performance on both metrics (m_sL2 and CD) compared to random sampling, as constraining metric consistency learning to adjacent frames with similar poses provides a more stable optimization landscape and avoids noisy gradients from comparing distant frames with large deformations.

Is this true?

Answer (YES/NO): NO